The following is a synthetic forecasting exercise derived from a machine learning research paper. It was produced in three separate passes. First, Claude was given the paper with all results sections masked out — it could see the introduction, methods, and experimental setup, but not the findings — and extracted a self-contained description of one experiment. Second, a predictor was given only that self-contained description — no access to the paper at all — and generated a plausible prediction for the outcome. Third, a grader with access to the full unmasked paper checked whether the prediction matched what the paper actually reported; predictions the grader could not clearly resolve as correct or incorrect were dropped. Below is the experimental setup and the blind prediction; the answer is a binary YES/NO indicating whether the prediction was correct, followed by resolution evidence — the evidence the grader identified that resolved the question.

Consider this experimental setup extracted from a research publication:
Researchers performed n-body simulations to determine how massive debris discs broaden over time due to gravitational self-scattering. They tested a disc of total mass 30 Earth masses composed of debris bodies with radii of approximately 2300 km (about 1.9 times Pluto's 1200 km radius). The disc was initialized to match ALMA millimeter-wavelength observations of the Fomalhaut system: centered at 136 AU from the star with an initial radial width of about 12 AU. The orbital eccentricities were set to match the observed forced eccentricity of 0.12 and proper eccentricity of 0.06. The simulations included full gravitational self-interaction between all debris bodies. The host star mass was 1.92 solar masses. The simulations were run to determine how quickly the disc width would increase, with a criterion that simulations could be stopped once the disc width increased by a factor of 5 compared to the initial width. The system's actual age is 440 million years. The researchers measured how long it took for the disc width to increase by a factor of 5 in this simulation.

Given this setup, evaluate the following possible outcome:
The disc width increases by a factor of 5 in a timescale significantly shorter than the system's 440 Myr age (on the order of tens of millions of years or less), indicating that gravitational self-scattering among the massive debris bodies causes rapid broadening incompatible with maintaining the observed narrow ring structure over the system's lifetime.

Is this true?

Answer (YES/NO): NO